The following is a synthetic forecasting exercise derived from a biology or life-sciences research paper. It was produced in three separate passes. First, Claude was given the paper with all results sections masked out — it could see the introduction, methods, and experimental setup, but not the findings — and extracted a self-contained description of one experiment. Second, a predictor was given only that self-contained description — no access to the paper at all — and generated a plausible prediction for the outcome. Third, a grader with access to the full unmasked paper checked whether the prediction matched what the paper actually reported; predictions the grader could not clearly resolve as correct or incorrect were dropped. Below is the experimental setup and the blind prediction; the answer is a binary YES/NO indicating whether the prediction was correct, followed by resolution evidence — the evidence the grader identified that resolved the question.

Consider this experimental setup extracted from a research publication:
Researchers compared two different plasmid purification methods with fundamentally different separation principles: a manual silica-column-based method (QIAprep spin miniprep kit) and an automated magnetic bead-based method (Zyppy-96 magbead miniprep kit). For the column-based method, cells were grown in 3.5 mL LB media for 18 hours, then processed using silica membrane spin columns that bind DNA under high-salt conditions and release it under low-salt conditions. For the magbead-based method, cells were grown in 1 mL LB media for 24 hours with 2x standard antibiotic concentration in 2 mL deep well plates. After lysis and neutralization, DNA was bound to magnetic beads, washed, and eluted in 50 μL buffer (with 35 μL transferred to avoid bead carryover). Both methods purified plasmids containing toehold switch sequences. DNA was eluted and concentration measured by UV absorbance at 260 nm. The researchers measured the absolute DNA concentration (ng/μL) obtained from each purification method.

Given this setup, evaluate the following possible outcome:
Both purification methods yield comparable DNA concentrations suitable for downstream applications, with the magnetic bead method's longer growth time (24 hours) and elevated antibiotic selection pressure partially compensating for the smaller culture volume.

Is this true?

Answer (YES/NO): NO